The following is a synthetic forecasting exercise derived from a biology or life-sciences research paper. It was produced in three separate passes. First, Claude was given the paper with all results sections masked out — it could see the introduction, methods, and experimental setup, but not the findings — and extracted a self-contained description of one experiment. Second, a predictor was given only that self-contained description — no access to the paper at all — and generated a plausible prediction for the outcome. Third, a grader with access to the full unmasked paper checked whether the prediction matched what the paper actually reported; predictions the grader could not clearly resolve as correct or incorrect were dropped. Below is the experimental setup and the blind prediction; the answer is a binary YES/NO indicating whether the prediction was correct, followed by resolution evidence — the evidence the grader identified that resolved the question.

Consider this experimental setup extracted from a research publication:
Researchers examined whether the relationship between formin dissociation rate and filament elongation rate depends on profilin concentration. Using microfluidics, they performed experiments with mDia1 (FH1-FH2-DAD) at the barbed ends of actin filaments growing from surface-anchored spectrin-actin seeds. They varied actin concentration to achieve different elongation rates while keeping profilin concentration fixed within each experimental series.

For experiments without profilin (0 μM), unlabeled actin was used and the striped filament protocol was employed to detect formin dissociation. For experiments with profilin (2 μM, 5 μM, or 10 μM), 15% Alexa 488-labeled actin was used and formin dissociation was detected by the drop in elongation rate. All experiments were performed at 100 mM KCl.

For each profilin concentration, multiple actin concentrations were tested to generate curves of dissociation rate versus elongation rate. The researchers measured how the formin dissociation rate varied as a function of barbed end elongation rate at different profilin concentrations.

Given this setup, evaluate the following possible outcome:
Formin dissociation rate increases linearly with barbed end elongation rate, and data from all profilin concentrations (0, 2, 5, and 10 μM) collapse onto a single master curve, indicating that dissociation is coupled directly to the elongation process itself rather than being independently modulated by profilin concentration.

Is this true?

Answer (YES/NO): NO